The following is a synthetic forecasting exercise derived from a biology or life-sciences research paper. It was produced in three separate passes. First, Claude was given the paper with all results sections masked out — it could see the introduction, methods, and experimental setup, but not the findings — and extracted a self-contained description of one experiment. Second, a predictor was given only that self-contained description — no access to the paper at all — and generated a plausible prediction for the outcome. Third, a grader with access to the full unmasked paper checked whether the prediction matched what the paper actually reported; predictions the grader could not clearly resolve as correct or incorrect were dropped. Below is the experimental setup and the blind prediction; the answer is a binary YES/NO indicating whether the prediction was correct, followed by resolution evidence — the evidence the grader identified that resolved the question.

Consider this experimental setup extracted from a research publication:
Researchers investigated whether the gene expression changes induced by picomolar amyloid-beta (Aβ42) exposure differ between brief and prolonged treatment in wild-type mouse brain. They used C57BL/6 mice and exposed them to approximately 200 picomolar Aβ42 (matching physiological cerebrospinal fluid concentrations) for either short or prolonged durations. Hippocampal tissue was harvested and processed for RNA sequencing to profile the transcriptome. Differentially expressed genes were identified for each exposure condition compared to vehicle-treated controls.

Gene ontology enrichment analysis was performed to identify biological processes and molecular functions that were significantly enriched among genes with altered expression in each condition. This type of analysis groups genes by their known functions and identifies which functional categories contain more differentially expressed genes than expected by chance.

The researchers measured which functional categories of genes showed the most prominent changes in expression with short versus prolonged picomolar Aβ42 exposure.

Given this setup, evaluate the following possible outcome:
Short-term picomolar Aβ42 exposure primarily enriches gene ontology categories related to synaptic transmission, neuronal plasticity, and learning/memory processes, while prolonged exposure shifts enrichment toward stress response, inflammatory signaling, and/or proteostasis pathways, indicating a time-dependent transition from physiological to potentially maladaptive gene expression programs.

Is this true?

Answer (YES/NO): NO